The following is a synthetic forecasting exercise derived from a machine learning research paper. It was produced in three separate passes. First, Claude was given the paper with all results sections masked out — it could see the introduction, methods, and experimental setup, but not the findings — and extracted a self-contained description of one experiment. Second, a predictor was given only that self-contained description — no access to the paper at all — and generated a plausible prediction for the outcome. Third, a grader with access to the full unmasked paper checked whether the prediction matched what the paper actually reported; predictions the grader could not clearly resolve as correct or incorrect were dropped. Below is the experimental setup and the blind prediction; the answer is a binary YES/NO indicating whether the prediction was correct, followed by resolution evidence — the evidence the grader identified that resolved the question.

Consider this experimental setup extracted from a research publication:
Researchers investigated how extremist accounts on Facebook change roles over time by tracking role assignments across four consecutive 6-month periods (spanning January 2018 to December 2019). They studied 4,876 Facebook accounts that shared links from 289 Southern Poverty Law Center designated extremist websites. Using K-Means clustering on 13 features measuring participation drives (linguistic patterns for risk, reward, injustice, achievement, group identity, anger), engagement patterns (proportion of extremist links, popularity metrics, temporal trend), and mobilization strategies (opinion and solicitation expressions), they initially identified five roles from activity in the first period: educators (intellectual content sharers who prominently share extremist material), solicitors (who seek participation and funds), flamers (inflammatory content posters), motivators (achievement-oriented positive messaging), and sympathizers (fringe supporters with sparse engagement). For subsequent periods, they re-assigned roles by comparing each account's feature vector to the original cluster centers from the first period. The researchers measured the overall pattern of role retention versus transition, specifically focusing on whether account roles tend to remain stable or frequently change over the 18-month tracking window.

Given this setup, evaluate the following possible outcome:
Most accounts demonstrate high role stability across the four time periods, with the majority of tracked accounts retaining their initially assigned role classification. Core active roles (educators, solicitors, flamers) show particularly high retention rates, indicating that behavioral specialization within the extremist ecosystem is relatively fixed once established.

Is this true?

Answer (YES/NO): NO